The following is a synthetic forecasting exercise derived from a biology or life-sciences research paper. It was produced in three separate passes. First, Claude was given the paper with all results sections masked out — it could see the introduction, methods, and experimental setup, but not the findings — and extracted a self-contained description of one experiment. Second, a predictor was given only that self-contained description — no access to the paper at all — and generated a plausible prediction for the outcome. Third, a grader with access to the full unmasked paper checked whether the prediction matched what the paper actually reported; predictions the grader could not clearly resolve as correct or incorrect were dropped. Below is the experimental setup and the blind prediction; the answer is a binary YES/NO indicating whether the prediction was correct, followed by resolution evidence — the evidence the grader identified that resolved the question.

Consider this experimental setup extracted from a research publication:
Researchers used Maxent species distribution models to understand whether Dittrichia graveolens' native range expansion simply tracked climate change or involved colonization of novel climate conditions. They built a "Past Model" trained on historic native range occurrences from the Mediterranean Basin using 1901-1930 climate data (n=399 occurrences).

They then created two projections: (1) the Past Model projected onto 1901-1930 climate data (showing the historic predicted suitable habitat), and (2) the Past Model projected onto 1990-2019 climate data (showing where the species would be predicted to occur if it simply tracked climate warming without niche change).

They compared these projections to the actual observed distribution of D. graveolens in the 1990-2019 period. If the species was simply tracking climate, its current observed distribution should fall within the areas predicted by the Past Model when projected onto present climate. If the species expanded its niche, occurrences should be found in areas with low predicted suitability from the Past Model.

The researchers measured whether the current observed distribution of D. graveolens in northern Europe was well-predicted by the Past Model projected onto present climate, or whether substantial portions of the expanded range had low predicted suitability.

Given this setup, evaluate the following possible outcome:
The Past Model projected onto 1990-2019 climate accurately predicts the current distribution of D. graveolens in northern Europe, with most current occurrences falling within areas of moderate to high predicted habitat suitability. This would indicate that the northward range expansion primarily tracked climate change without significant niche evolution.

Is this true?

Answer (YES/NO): NO